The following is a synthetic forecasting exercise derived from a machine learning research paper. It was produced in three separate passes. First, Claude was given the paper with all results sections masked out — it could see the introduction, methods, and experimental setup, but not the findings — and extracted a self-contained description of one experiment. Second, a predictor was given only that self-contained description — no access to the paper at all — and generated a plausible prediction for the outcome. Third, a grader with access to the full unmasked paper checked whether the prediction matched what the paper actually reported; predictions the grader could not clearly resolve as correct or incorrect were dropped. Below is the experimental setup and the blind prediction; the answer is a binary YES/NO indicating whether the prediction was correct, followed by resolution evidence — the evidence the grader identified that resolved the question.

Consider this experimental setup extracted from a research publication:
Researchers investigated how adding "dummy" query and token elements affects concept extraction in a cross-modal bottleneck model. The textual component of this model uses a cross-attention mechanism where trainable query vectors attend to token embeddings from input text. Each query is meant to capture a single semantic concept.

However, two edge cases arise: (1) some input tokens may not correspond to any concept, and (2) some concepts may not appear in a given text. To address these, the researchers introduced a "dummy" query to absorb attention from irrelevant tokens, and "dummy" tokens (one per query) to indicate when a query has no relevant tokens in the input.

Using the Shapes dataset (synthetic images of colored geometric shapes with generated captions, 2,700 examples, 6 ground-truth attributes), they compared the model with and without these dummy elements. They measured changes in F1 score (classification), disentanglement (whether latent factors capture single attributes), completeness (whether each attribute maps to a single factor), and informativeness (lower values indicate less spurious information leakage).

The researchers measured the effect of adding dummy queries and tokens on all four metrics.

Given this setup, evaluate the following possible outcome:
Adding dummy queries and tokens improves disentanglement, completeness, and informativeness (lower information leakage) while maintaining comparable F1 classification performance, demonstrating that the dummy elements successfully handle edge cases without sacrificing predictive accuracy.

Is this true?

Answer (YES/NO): YES